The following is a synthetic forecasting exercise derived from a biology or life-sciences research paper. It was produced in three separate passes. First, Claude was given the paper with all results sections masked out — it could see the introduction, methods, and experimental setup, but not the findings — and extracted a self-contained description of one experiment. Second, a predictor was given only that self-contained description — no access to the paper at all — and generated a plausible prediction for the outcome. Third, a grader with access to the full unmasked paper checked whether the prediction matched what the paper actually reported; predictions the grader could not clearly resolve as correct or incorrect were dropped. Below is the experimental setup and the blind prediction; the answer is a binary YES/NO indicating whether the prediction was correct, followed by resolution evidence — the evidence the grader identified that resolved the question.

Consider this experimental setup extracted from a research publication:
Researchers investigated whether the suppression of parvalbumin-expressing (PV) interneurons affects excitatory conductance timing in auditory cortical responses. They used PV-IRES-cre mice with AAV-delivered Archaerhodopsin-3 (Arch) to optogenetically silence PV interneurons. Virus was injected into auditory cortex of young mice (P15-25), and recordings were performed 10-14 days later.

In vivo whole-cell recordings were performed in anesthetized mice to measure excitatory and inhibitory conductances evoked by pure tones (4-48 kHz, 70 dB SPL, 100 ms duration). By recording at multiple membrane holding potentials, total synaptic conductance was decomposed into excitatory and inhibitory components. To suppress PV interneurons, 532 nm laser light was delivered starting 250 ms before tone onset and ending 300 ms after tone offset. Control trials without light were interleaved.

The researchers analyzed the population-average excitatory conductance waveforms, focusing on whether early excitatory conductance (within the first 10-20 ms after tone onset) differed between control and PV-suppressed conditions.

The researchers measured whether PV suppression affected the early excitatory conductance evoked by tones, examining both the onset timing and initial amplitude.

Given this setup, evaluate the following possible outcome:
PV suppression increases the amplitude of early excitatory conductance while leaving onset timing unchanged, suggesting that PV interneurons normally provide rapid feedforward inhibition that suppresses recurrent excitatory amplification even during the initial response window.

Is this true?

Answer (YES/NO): NO